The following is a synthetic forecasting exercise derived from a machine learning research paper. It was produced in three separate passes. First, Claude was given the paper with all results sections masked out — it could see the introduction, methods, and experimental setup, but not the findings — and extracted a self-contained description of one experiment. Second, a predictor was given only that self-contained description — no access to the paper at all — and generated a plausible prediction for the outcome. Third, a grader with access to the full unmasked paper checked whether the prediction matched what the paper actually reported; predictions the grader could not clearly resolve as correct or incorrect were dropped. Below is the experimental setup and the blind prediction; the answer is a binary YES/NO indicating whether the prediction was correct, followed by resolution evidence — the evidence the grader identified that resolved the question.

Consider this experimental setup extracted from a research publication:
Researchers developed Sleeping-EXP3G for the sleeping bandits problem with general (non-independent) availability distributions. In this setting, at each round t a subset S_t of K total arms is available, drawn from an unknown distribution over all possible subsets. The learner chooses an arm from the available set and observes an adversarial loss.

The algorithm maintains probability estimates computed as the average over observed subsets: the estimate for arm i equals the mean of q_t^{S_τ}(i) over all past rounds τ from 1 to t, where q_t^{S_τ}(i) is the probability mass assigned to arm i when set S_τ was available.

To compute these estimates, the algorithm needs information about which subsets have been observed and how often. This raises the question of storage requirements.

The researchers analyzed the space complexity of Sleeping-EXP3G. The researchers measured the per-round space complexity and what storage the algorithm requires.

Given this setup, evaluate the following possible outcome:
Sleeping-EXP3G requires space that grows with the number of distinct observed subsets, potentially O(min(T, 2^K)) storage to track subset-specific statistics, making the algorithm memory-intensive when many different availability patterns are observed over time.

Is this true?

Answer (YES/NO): NO